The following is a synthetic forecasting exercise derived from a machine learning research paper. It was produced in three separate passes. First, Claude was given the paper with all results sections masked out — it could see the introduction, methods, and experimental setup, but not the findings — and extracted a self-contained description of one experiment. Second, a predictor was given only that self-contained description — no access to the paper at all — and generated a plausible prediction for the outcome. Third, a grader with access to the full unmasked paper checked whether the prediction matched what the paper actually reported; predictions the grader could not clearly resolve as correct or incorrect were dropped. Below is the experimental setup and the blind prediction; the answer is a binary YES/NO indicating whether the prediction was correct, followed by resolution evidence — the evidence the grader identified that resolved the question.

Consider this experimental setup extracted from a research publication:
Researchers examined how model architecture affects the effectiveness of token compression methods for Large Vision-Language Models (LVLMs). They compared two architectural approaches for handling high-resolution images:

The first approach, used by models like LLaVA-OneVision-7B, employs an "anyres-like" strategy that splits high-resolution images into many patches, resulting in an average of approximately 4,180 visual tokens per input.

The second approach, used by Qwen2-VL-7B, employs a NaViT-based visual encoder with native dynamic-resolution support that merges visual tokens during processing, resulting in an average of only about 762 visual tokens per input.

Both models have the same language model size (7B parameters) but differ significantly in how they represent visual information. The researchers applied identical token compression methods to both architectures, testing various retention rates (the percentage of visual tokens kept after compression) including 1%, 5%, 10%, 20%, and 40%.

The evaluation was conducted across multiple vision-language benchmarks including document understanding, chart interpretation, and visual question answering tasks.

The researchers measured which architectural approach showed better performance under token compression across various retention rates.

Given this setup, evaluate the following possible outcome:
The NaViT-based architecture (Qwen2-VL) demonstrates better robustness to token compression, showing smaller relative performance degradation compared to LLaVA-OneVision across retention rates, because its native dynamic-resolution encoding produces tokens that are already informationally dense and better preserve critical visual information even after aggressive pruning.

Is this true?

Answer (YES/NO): NO